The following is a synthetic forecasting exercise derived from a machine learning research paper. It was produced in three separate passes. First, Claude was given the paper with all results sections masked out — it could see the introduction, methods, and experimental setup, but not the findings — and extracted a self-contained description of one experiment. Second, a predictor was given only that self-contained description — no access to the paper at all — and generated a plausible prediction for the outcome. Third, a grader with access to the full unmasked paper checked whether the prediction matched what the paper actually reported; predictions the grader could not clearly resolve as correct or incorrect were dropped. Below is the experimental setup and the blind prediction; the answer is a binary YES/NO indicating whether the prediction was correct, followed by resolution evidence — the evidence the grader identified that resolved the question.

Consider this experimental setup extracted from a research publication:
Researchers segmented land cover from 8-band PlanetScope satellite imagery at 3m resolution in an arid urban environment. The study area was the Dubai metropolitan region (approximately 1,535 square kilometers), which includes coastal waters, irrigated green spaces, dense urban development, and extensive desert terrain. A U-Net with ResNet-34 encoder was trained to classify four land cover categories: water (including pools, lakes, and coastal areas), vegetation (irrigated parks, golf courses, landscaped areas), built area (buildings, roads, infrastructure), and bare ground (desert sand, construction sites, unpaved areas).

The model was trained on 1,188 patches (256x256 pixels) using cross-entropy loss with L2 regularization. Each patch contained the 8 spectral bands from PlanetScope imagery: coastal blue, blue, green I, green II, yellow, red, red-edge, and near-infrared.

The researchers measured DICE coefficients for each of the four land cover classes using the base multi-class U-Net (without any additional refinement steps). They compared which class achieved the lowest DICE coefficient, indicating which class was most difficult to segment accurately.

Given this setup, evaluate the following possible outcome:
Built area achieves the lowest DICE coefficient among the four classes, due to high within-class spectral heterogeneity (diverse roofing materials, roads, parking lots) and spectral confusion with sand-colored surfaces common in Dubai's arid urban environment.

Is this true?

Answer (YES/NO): NO